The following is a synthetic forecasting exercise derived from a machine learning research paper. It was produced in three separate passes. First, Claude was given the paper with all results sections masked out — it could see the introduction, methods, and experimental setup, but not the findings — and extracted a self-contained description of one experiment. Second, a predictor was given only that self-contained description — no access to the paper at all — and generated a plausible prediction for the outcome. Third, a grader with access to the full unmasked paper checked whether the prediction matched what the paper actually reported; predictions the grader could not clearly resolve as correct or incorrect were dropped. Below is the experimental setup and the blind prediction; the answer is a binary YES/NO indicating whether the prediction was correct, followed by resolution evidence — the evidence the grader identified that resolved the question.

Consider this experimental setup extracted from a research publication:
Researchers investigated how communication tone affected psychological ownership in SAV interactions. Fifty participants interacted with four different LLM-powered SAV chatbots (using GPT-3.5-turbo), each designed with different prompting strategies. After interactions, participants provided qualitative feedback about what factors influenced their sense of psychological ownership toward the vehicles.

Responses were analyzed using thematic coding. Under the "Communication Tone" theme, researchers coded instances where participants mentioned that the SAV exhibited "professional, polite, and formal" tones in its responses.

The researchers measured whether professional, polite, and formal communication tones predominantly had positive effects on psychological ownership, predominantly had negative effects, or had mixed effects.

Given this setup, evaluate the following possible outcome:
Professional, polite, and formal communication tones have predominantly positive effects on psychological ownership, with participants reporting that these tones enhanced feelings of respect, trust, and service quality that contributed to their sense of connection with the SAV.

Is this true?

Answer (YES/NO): NO